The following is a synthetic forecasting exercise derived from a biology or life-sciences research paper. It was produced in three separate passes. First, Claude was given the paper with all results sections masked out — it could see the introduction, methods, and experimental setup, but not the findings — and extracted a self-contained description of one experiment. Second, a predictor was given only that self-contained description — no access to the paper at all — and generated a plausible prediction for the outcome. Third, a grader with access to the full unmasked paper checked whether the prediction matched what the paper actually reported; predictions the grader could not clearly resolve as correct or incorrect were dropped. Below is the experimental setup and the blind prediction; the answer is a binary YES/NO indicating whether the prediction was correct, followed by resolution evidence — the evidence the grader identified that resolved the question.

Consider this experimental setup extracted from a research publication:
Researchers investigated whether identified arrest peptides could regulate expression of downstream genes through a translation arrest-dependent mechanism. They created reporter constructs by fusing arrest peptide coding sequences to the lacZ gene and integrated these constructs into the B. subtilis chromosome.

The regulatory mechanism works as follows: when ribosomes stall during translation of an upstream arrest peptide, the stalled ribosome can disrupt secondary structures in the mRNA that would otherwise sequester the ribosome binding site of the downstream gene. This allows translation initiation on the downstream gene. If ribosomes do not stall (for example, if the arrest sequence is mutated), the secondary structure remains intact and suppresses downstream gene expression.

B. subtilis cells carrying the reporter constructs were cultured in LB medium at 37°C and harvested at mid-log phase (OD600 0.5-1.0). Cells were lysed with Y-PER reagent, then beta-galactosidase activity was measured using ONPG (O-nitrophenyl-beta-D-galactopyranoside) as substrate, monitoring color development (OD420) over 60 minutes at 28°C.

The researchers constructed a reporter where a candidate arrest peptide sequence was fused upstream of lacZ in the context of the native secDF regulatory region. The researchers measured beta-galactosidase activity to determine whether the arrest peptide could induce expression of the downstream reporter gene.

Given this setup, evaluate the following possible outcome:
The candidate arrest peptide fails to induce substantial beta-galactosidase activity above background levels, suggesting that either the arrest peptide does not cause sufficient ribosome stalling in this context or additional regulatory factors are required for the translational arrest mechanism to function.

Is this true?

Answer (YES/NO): NO